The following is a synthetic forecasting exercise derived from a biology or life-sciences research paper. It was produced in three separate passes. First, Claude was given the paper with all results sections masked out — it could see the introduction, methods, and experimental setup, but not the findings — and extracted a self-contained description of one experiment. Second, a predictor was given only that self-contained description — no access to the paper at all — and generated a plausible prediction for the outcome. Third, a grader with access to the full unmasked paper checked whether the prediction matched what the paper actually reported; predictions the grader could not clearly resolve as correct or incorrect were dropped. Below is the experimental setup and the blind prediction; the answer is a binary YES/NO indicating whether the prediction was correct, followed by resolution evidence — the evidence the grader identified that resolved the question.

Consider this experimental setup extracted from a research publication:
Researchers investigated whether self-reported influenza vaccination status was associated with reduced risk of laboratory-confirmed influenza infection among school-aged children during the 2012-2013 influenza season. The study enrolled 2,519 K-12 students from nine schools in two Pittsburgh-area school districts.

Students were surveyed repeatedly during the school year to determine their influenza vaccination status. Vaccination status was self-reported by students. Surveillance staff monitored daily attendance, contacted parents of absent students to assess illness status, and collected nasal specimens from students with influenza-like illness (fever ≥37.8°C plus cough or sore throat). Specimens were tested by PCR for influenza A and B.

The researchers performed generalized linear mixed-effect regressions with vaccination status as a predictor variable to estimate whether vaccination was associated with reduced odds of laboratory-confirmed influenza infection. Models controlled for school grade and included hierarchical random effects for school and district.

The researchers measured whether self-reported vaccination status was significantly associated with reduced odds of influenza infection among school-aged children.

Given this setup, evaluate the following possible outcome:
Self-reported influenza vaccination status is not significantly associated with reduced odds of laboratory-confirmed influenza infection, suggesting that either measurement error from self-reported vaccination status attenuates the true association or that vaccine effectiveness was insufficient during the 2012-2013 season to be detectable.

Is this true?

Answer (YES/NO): YES